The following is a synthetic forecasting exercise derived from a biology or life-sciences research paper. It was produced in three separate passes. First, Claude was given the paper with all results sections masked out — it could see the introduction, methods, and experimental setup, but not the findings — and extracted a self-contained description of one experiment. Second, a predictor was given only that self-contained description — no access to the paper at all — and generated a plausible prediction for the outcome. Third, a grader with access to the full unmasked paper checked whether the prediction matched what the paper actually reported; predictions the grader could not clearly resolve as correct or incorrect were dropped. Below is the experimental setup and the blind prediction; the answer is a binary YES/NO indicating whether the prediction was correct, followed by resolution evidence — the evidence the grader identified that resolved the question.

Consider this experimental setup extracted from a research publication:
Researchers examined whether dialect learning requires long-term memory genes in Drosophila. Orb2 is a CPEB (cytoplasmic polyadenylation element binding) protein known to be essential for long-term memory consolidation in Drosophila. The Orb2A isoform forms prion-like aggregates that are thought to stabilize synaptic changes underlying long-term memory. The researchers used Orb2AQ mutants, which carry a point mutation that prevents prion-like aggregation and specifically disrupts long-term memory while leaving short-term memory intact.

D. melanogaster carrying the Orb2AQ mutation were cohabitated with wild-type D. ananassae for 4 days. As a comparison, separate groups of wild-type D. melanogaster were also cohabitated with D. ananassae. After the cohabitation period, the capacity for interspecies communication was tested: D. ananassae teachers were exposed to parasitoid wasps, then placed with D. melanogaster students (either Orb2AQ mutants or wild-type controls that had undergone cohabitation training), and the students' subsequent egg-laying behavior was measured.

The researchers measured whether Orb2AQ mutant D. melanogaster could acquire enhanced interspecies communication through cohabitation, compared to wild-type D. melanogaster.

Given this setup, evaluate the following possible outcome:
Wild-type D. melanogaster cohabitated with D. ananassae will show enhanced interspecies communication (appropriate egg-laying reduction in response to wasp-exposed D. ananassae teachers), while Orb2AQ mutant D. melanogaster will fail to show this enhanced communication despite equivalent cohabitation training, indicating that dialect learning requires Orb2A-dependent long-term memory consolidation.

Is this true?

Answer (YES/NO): YES